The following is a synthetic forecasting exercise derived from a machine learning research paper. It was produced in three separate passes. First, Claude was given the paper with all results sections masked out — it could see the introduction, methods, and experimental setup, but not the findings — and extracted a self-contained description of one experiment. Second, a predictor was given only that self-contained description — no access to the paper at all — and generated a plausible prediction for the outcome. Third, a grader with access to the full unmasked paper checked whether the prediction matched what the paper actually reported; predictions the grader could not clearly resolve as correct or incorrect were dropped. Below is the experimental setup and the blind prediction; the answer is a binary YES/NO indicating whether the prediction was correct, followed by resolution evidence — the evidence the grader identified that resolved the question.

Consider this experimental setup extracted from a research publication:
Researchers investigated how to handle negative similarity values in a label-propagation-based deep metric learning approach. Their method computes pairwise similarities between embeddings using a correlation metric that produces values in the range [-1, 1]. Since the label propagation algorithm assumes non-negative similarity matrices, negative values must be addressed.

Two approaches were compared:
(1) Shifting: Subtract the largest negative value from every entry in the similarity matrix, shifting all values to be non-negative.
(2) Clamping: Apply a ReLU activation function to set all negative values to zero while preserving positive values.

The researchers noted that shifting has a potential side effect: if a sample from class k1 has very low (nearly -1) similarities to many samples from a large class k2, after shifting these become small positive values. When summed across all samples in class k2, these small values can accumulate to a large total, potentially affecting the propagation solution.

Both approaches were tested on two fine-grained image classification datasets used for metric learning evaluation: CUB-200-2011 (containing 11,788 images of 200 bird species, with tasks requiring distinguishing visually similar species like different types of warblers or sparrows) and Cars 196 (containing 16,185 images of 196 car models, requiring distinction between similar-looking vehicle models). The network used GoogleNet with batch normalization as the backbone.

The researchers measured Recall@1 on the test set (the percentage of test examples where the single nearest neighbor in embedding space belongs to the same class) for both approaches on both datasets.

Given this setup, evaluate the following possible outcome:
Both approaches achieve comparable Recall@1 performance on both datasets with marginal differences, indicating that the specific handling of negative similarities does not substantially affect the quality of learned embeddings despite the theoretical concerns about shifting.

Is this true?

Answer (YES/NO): NO